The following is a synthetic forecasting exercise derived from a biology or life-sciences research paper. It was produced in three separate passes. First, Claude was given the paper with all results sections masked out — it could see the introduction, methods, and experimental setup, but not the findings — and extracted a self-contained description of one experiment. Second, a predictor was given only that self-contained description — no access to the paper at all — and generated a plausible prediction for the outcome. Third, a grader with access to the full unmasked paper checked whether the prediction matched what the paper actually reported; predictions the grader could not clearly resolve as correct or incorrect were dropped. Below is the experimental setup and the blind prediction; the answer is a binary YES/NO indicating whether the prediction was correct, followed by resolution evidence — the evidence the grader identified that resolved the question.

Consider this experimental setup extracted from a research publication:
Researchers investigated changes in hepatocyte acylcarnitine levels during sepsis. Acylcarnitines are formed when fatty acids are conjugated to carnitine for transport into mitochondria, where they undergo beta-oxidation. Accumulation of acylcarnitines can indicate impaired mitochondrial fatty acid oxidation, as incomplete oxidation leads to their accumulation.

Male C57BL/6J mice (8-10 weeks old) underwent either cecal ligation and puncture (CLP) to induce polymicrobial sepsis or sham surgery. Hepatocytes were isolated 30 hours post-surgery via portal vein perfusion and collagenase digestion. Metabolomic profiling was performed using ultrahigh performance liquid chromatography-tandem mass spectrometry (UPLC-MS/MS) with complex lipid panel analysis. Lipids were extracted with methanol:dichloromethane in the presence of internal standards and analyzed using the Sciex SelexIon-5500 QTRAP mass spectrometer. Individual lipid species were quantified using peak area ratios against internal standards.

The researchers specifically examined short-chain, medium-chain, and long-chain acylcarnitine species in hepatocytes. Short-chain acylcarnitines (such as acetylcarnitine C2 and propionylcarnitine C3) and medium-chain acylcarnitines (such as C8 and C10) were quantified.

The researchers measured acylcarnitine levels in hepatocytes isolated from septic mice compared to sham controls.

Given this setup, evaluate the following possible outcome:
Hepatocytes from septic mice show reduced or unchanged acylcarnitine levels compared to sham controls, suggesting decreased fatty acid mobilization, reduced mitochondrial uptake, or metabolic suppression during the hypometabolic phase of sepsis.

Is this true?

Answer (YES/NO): NO